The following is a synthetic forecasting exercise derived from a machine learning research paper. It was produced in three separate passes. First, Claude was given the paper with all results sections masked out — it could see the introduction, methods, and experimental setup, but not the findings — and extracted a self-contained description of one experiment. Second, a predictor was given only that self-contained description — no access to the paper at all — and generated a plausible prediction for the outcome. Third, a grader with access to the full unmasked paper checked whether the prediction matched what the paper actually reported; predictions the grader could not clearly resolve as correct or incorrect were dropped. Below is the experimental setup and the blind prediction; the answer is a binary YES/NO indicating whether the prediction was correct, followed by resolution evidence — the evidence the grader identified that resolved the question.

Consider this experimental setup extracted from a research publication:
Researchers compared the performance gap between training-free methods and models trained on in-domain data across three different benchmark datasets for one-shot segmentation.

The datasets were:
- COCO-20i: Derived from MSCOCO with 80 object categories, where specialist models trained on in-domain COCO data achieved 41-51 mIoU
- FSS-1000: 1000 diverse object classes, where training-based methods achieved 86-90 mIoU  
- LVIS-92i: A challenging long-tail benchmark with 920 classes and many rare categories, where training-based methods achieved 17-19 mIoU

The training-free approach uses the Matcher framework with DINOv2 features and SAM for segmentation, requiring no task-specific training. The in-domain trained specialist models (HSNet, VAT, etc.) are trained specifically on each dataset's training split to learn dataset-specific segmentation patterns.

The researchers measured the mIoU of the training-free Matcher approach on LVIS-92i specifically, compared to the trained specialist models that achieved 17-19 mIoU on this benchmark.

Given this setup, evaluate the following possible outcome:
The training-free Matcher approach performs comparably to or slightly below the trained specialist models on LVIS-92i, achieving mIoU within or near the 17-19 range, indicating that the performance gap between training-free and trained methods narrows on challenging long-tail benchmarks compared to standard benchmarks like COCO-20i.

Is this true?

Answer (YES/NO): NO